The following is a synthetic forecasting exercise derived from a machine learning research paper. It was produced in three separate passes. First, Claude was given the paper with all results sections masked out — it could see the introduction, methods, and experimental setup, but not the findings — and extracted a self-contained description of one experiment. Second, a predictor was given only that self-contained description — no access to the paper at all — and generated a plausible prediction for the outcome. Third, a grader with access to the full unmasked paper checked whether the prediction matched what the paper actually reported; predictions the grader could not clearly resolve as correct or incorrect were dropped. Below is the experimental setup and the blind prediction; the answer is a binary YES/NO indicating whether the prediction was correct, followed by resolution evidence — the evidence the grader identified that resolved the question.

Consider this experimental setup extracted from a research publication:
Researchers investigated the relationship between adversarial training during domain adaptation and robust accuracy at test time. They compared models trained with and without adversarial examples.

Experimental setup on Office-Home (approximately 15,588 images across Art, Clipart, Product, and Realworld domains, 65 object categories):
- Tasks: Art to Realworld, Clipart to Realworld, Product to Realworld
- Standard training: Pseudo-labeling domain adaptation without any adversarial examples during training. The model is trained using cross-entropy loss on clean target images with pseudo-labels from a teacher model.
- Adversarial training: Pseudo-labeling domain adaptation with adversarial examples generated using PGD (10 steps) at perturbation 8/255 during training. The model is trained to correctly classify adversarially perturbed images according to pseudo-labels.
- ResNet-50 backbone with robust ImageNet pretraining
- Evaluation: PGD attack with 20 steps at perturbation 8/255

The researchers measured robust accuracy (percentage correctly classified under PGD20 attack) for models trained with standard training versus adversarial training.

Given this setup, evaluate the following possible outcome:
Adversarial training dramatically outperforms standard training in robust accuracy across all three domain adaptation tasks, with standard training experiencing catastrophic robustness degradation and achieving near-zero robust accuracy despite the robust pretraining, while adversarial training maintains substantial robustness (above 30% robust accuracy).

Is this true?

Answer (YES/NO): YES